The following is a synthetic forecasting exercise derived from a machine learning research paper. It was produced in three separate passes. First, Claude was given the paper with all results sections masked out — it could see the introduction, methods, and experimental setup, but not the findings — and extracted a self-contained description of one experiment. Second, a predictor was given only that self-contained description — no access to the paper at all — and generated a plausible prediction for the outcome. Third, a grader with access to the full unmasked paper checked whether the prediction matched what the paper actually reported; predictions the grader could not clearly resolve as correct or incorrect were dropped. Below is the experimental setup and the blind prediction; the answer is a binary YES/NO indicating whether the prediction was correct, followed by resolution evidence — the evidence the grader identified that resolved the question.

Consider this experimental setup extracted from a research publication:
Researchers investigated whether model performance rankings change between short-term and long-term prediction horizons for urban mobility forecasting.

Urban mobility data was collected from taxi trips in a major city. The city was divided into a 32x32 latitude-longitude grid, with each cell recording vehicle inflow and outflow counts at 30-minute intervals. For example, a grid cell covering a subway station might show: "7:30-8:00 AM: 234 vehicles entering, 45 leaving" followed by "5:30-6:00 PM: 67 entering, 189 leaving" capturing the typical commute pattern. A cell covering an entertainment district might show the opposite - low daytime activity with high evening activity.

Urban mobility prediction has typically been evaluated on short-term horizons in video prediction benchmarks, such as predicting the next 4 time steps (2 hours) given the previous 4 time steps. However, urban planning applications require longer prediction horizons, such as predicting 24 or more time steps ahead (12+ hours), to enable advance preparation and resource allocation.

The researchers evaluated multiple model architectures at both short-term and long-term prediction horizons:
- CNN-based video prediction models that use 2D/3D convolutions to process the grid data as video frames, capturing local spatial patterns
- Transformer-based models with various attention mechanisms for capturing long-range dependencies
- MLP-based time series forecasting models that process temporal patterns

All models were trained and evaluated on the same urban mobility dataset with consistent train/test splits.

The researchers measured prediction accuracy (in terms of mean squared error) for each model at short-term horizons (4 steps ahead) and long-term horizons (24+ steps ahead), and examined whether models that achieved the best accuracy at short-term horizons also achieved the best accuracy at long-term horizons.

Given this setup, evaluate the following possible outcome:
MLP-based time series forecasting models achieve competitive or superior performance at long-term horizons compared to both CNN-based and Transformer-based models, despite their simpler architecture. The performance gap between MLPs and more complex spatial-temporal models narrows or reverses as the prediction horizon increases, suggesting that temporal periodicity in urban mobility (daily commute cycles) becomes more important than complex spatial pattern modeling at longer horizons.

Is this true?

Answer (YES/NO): NO